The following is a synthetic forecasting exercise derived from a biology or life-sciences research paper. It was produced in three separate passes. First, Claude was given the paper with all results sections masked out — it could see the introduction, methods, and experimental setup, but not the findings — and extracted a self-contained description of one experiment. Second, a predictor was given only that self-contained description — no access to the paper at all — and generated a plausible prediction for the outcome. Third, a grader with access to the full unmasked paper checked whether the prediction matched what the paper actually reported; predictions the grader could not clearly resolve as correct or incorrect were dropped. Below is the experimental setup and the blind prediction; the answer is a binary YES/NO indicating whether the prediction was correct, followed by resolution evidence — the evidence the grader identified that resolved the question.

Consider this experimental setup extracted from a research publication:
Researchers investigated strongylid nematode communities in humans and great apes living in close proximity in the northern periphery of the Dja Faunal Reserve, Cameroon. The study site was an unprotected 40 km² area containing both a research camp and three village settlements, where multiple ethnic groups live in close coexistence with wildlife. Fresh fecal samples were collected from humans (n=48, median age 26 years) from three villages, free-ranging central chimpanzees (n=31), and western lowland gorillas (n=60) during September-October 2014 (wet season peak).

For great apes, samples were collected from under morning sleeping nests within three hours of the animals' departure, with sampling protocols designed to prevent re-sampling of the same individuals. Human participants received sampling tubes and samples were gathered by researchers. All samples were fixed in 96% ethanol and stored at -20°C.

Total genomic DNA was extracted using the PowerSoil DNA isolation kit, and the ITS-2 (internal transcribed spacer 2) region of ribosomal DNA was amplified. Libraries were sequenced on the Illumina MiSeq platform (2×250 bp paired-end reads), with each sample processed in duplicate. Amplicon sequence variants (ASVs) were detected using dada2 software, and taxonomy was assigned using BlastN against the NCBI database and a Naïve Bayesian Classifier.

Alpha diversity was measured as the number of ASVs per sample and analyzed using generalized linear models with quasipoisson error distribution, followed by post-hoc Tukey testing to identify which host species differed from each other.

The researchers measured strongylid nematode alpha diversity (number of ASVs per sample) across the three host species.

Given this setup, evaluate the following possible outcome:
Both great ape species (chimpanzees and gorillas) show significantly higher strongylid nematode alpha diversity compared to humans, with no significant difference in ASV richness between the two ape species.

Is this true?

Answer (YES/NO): YES